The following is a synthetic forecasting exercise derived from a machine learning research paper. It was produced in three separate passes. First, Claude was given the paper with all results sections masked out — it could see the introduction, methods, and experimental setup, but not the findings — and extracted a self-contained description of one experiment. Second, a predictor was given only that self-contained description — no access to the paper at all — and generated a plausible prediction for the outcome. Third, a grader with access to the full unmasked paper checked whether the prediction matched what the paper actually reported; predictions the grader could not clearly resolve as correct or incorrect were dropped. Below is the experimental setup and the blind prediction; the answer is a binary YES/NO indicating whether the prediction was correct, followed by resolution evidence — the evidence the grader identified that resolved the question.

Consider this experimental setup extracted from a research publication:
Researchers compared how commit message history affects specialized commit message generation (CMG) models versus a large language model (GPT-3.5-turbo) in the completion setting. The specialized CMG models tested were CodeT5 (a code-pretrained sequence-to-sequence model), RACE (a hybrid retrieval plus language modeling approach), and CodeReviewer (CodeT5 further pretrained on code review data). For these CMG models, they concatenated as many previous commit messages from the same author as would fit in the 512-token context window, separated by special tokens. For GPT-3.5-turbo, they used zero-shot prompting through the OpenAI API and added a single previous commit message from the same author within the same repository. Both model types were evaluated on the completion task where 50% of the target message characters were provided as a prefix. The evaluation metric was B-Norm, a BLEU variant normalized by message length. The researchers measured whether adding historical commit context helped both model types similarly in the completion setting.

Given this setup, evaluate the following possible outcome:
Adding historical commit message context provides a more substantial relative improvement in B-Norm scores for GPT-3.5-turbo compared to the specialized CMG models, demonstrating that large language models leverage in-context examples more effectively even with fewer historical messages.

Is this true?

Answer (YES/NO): YES